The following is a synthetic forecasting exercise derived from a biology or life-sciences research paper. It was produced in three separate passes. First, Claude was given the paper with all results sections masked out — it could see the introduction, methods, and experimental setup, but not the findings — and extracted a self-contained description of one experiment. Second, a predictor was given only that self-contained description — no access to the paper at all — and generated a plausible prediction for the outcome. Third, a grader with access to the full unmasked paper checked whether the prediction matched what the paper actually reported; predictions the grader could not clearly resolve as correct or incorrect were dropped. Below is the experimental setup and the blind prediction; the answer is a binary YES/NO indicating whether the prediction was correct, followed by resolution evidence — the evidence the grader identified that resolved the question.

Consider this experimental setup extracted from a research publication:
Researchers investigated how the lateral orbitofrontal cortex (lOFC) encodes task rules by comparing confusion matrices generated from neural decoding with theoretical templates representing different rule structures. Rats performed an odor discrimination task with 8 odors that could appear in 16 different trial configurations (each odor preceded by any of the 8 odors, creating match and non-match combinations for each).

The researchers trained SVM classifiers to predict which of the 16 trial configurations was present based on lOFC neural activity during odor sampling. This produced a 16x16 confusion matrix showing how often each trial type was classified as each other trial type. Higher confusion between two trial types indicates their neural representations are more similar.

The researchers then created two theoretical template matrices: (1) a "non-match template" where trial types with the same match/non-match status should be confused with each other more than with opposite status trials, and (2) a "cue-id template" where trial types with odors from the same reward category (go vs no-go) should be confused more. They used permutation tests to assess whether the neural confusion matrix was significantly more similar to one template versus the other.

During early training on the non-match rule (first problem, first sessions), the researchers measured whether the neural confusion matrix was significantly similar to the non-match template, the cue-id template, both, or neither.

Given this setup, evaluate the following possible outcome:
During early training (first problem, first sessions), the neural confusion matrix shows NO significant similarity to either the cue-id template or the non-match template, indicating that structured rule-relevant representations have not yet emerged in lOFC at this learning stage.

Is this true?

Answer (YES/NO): YES